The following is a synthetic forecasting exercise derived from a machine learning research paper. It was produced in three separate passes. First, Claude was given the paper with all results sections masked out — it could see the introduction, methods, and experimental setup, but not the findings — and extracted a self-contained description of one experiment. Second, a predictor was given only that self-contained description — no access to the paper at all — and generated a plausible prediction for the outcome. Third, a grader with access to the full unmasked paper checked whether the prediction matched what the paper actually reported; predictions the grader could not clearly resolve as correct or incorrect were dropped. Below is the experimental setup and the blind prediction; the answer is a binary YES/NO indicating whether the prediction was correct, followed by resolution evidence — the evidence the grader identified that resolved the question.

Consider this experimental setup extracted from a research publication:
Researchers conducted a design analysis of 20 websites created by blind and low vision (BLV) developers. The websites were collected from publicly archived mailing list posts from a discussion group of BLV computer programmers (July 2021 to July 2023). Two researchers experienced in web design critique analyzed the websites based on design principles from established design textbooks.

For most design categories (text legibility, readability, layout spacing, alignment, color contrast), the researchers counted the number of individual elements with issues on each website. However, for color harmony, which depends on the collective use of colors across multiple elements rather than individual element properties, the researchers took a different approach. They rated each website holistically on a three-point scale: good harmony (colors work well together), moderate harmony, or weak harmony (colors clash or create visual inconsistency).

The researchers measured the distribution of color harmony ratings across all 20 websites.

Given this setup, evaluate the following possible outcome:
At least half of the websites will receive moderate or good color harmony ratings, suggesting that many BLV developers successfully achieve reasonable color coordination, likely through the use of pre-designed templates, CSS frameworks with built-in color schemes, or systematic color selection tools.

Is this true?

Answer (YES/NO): YES